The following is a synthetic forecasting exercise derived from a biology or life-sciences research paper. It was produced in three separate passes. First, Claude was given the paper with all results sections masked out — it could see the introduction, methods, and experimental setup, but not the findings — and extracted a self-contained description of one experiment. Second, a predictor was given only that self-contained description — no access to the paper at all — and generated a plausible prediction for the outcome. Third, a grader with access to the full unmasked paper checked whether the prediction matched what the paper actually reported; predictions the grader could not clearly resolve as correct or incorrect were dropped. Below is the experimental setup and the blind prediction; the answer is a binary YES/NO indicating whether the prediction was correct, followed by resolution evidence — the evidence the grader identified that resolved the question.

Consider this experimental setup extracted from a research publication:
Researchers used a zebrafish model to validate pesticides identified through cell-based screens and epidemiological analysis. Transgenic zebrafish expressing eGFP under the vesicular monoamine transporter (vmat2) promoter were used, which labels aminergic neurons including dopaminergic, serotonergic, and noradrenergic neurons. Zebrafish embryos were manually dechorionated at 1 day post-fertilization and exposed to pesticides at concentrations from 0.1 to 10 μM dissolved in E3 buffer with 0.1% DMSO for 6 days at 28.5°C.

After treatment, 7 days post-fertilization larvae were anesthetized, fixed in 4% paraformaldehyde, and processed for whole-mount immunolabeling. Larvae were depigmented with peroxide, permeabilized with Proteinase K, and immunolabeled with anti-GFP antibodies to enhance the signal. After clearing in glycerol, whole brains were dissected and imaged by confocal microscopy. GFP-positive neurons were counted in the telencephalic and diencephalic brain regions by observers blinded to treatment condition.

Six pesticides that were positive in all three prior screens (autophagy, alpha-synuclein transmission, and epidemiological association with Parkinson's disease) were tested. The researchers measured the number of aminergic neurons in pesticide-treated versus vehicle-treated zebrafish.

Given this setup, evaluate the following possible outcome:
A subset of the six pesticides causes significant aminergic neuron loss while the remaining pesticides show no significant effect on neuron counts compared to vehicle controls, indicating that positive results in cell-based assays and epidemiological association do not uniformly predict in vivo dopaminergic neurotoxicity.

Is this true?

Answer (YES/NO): YES